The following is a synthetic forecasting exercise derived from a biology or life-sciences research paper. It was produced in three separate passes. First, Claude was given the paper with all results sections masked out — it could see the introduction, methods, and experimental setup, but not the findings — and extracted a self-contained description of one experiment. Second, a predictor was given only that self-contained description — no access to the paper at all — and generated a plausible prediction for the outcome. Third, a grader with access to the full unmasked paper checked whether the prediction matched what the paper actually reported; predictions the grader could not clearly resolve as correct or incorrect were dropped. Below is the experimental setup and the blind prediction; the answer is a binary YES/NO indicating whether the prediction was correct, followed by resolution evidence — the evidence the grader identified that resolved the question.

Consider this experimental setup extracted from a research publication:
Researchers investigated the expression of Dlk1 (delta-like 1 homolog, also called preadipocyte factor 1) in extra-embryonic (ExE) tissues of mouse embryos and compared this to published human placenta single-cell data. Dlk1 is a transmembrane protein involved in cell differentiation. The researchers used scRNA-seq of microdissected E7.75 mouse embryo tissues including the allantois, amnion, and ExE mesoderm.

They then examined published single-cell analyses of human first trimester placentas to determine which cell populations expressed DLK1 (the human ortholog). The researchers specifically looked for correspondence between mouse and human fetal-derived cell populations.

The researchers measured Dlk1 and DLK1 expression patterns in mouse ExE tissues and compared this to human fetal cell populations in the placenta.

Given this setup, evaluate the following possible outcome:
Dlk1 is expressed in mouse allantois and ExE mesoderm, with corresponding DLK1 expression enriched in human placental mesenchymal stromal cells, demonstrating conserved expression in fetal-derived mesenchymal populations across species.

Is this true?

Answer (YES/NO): YES